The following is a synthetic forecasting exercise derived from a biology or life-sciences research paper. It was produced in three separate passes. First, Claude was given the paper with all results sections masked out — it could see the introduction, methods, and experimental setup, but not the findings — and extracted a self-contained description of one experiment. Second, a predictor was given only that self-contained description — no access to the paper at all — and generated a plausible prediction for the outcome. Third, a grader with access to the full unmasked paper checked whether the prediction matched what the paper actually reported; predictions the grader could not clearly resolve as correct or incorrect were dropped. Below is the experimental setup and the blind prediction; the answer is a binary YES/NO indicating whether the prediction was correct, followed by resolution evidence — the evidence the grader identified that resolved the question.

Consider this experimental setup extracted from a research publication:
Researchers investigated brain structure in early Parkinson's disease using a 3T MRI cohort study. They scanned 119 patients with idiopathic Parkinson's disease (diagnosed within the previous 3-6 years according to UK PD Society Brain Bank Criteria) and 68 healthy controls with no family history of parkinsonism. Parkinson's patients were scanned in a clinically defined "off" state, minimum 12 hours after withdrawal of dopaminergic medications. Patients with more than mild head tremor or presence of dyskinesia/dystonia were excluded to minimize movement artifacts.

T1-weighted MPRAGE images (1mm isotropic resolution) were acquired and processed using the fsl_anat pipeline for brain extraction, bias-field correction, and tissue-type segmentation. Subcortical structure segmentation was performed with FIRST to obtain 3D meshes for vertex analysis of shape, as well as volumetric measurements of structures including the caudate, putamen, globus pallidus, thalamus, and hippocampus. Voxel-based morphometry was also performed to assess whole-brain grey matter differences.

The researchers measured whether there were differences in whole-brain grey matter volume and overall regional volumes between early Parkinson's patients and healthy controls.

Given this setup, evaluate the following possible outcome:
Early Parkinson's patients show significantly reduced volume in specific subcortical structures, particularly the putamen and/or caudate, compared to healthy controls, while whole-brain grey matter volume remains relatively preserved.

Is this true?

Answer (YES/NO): NO